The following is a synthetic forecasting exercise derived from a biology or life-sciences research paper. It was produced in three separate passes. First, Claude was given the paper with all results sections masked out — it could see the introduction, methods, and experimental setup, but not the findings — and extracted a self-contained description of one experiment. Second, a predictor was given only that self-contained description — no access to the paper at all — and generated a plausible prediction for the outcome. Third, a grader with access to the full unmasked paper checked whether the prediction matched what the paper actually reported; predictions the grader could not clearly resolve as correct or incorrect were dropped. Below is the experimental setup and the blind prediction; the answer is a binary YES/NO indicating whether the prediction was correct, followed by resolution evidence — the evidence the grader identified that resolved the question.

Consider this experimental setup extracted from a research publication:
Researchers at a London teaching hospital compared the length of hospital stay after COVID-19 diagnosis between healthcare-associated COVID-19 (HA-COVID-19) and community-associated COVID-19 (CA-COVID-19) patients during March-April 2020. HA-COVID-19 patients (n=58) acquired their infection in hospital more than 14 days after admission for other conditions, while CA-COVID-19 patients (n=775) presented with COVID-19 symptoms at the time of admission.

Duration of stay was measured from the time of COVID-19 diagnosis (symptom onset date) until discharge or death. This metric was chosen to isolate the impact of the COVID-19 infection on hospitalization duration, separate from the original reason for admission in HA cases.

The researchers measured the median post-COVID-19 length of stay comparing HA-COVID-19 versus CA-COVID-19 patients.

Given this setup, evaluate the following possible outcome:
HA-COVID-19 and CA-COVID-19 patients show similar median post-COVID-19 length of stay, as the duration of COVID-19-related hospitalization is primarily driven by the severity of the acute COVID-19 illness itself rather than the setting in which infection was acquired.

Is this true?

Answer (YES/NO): NO